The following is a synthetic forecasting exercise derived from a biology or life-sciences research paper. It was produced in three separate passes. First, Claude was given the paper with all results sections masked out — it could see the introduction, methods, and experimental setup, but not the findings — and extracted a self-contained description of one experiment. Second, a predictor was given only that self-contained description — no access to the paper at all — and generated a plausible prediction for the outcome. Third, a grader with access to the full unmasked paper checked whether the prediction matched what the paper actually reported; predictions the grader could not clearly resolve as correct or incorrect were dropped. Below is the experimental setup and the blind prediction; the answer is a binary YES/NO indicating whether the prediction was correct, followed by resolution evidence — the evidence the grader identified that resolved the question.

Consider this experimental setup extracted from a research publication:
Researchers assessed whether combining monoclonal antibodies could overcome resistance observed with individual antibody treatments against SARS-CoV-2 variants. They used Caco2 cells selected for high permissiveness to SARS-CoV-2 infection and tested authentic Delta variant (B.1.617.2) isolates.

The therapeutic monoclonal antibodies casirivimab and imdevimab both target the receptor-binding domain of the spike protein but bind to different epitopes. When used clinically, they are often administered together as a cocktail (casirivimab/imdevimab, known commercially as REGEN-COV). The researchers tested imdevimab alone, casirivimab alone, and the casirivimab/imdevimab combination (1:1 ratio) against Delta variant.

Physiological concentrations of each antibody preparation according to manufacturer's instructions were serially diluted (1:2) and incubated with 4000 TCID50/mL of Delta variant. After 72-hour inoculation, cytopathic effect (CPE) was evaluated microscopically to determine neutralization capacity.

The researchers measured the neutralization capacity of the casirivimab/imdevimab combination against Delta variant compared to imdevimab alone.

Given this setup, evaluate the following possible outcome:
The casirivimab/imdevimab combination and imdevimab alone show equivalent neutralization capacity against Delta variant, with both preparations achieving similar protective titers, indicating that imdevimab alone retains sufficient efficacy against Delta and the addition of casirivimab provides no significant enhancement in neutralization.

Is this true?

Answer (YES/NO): NO